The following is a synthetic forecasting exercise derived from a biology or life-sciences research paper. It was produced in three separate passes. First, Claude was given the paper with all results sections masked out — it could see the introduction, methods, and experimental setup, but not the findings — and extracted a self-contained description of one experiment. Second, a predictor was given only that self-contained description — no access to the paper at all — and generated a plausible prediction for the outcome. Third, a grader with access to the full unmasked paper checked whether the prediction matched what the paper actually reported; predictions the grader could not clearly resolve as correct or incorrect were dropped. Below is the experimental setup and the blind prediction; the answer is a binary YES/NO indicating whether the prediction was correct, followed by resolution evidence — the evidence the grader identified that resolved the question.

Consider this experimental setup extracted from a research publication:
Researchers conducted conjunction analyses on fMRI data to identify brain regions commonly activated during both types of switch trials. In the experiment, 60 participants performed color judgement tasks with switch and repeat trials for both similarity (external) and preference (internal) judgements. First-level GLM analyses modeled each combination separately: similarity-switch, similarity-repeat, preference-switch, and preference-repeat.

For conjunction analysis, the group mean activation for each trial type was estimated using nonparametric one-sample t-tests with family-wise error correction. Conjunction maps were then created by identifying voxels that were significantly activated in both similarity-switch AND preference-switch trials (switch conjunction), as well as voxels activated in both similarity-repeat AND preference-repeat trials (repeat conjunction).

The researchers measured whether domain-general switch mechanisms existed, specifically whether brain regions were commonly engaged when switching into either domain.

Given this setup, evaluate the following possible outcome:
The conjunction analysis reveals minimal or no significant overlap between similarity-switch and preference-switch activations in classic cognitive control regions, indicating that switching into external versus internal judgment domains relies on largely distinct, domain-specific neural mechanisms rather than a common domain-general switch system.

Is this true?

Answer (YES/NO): YES